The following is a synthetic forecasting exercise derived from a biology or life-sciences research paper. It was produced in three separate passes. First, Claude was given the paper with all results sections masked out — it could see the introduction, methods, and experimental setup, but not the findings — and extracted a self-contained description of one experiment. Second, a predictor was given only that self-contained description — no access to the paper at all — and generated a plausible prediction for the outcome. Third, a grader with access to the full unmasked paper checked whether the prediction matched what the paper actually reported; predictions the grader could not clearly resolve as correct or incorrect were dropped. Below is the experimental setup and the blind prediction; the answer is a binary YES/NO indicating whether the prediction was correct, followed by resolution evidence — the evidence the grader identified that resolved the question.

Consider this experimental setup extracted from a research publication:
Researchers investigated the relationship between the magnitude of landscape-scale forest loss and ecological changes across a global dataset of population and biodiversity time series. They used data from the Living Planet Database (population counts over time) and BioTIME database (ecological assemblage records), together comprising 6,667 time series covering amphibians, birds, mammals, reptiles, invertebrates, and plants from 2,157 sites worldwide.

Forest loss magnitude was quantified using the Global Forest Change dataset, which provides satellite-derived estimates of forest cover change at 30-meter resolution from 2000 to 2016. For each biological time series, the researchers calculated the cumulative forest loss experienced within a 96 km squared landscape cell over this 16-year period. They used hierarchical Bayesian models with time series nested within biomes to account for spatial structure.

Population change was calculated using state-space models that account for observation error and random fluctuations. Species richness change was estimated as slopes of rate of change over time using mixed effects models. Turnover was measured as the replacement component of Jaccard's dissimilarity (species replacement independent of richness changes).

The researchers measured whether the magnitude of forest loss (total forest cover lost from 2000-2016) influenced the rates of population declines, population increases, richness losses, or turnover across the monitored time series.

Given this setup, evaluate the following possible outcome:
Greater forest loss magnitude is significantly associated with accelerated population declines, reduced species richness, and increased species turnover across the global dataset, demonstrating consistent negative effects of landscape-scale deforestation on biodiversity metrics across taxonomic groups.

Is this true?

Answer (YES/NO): NO